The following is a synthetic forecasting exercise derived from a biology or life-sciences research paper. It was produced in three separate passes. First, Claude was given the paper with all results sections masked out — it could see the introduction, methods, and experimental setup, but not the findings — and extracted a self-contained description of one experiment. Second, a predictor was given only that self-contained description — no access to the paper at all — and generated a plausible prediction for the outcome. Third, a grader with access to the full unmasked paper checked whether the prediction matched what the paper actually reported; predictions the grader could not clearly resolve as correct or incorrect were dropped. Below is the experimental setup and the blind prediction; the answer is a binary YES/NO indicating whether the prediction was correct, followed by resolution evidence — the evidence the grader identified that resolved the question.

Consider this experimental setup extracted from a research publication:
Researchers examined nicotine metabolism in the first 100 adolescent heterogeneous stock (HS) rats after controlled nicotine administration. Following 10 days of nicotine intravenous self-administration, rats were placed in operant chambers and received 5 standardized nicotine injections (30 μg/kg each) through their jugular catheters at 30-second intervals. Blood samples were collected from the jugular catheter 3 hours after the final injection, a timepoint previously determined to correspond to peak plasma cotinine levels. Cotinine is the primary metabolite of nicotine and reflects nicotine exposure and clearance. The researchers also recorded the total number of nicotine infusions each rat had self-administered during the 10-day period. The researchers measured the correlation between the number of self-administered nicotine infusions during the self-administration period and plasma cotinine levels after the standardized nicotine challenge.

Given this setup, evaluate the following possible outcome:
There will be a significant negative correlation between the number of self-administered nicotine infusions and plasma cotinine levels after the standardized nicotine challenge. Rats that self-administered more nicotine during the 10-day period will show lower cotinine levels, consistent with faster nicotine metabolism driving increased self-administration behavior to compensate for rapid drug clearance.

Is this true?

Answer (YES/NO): NO